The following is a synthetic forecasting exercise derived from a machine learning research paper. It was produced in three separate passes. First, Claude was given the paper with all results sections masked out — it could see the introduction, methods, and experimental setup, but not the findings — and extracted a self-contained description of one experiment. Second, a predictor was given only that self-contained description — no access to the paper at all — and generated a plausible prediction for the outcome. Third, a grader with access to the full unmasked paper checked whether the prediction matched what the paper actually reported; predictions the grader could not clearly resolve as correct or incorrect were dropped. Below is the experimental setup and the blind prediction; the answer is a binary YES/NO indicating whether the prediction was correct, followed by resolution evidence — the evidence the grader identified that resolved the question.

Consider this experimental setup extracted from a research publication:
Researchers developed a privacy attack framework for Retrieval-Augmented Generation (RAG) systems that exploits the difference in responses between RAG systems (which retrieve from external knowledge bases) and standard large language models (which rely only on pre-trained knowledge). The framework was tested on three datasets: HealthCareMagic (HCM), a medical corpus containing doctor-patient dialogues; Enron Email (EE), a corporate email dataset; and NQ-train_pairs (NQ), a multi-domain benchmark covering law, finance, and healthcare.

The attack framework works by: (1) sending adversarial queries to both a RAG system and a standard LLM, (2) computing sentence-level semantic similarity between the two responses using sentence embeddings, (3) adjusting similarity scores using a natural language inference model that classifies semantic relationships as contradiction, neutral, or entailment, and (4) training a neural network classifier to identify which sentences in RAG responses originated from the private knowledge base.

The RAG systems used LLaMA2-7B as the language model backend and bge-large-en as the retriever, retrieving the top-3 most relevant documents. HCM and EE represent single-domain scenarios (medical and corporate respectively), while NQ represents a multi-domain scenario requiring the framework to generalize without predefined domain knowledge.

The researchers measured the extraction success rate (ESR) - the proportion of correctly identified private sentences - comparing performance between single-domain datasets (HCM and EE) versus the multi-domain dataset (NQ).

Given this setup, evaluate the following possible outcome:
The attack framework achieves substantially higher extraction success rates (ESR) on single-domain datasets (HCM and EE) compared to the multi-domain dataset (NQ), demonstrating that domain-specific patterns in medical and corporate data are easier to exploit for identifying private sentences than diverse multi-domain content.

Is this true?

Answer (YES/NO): YES